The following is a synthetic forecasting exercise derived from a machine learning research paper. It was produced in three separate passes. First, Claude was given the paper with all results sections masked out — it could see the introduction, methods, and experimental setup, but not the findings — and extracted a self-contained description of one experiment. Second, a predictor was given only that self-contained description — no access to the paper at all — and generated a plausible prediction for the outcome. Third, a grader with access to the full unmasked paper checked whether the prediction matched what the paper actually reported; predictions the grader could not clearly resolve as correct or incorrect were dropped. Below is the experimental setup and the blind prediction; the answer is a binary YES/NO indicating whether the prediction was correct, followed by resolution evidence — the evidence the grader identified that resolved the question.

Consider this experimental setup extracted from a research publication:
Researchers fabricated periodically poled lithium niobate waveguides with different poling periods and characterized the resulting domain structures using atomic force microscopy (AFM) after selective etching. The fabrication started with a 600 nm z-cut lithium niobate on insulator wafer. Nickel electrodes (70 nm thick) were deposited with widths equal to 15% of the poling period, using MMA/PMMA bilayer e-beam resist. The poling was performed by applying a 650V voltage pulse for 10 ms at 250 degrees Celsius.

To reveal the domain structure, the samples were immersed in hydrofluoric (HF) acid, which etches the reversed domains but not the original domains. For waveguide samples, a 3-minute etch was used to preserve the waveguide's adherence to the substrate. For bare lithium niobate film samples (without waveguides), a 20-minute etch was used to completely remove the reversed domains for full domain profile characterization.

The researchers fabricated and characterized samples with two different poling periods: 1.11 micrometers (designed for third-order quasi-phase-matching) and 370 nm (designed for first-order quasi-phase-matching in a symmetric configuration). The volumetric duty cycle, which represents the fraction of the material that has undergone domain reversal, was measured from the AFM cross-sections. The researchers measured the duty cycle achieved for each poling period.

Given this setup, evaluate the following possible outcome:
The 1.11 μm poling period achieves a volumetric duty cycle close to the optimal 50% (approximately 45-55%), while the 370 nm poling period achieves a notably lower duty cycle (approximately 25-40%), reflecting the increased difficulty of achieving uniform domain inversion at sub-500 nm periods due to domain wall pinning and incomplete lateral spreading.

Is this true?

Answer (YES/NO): YES